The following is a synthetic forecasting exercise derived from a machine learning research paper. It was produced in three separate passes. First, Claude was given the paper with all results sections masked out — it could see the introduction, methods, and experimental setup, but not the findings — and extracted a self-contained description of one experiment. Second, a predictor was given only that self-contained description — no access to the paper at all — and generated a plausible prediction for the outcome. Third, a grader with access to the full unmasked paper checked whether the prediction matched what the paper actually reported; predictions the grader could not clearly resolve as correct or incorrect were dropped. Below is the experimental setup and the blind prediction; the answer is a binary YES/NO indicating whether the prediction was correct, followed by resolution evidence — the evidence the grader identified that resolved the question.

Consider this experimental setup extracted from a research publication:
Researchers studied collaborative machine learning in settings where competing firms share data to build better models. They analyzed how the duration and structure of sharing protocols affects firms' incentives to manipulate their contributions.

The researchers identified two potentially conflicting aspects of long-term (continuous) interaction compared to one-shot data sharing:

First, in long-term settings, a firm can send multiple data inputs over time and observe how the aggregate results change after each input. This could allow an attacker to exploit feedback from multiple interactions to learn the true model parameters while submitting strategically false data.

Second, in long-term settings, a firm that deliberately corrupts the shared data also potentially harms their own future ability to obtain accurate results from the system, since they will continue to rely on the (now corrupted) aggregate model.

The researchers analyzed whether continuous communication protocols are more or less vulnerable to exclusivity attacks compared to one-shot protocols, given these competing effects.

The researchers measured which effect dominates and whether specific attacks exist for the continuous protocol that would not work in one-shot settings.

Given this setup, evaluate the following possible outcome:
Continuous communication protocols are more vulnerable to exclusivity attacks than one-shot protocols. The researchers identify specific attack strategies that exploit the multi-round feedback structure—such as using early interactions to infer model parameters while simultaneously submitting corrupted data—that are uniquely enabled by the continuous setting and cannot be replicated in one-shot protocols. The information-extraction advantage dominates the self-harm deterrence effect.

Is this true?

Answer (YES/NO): YES